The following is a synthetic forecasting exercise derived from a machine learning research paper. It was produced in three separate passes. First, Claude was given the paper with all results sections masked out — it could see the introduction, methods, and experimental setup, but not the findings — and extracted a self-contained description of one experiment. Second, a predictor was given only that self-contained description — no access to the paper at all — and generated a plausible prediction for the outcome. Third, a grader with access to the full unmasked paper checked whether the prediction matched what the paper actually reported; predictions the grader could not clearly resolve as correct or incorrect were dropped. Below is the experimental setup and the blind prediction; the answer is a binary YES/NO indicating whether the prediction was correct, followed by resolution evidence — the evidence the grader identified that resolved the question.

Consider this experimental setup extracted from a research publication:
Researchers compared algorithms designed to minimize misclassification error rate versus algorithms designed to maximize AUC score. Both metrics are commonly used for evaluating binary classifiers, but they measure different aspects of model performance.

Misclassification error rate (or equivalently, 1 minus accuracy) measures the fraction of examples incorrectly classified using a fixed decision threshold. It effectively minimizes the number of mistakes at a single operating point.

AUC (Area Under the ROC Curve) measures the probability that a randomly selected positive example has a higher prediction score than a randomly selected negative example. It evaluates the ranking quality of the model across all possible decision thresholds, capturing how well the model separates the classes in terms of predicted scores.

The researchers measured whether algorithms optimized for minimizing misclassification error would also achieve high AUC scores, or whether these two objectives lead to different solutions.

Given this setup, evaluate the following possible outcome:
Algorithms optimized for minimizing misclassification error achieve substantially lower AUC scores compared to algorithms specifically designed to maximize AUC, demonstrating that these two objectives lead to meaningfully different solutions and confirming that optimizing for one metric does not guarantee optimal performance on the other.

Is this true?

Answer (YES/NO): YES